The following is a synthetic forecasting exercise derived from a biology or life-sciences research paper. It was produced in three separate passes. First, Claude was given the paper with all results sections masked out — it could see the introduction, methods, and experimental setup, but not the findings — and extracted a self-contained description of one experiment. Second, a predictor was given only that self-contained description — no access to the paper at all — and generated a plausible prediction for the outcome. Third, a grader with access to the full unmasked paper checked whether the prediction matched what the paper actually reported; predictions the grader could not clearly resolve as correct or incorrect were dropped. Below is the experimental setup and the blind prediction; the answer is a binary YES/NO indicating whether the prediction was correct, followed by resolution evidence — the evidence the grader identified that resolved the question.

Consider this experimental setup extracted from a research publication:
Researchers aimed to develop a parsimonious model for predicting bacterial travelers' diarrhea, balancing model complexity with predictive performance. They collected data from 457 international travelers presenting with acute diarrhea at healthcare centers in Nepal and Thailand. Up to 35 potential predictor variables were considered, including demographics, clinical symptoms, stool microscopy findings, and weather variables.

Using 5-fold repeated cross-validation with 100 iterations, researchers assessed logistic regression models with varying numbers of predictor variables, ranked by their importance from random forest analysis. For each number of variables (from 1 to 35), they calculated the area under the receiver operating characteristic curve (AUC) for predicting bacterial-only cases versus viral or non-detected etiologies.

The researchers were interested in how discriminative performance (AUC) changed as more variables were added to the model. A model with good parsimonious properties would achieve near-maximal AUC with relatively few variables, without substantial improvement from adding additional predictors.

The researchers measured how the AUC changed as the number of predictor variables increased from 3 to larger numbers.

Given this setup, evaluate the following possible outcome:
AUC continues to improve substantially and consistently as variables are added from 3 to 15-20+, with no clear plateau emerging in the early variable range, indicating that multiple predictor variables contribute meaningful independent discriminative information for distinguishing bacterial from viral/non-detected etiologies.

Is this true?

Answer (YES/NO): NO